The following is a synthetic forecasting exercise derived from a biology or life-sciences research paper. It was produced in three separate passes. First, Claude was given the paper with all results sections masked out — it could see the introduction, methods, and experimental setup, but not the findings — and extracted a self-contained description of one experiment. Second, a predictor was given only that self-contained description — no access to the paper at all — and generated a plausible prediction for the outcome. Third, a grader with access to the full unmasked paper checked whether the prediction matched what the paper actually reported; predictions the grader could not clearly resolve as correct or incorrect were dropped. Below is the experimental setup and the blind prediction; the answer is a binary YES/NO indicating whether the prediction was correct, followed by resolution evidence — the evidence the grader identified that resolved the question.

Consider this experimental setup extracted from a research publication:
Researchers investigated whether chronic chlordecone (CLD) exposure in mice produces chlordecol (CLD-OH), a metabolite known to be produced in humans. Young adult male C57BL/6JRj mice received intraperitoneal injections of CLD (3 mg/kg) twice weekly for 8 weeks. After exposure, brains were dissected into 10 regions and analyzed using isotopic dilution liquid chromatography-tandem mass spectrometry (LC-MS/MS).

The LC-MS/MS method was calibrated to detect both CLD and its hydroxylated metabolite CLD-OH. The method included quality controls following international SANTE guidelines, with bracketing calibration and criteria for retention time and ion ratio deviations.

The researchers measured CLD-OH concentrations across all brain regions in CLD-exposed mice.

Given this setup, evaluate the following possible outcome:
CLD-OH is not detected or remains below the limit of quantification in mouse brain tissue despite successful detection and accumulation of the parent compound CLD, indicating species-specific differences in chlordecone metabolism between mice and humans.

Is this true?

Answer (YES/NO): YES